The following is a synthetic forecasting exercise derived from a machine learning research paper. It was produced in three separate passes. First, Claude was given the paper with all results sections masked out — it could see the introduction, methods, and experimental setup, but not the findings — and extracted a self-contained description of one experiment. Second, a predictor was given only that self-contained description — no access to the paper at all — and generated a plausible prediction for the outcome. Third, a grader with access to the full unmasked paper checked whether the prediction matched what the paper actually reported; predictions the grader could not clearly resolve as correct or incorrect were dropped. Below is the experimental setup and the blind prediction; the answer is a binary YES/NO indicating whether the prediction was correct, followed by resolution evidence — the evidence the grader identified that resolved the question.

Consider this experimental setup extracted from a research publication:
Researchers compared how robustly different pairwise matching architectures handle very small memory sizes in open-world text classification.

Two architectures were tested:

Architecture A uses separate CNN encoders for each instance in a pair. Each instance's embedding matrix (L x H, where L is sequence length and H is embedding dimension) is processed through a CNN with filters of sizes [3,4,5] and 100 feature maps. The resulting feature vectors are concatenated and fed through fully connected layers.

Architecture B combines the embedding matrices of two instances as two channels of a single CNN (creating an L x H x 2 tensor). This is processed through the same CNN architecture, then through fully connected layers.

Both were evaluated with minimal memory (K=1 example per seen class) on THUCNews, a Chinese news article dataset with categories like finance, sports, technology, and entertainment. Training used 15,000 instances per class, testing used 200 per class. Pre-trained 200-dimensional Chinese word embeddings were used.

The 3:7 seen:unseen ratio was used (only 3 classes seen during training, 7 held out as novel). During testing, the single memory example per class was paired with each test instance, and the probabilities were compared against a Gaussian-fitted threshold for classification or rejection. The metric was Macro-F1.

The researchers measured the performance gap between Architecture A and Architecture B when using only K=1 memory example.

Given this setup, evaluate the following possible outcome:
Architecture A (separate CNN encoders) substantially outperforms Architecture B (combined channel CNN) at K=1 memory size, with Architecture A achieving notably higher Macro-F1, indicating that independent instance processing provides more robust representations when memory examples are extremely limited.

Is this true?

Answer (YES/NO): NO